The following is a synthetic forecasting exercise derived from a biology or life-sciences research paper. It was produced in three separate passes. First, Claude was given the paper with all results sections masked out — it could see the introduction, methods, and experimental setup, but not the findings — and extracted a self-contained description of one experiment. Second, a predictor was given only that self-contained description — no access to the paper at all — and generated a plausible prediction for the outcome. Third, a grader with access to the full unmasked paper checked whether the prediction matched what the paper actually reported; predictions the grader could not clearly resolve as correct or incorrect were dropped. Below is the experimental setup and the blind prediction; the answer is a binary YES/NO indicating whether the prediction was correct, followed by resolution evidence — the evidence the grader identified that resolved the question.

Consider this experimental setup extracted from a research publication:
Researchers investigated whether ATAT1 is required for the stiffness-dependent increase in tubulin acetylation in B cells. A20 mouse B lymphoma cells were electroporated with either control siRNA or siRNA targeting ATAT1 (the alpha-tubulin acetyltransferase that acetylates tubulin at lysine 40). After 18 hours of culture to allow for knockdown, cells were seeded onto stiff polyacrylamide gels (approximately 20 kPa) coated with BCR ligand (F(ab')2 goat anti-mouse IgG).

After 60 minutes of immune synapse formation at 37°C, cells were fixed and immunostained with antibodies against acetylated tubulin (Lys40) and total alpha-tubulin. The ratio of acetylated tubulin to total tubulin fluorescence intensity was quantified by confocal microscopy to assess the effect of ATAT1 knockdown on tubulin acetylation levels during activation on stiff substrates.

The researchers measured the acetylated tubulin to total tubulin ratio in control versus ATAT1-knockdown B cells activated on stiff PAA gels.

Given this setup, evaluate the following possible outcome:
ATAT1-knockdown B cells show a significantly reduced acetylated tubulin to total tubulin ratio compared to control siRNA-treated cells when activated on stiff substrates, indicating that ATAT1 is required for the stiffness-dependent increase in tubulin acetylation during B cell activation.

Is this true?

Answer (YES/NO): YES